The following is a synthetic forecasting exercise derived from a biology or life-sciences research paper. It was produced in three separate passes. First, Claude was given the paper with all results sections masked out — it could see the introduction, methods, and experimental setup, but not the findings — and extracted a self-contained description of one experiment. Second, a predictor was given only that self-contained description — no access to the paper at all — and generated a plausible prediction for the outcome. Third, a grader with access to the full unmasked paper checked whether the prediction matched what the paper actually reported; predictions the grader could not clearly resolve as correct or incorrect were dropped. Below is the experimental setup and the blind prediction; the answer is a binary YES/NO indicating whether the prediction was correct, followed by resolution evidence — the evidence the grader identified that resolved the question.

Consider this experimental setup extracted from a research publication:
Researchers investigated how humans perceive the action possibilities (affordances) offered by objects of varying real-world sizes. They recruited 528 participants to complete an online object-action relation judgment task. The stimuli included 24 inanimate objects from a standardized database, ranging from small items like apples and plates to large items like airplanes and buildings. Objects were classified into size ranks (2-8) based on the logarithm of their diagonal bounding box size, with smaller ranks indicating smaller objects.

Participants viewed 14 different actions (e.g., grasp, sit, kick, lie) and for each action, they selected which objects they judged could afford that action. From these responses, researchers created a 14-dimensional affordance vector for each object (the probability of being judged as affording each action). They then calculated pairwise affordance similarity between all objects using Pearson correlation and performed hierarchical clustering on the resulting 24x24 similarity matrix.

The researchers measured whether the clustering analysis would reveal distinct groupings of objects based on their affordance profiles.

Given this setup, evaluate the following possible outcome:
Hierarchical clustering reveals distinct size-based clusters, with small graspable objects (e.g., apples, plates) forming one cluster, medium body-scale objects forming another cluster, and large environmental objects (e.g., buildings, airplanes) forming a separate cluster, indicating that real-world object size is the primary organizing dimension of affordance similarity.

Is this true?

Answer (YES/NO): NO